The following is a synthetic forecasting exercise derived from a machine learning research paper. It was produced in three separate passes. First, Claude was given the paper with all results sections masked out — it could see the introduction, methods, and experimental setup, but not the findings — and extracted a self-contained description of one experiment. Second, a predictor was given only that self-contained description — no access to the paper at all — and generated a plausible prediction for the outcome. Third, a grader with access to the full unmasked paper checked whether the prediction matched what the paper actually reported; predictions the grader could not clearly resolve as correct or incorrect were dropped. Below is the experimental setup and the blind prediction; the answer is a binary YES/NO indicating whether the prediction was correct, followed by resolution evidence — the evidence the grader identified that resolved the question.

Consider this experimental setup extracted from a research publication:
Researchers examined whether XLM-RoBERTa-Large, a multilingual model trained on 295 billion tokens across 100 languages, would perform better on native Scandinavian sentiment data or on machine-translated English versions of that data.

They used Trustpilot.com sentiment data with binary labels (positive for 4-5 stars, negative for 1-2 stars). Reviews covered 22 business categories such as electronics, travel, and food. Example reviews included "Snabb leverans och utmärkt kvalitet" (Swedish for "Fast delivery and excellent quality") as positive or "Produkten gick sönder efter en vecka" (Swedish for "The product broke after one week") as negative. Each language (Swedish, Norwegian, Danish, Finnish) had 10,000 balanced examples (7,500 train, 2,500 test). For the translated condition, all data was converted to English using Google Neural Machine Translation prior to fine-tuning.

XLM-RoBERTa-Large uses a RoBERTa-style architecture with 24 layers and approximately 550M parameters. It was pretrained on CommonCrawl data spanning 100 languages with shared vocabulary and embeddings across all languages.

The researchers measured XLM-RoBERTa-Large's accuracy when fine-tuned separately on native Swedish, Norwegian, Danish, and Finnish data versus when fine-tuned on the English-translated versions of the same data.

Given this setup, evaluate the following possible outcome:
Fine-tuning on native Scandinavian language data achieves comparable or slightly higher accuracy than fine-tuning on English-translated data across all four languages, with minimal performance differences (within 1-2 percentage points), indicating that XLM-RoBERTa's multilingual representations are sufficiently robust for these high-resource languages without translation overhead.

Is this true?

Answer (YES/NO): NO